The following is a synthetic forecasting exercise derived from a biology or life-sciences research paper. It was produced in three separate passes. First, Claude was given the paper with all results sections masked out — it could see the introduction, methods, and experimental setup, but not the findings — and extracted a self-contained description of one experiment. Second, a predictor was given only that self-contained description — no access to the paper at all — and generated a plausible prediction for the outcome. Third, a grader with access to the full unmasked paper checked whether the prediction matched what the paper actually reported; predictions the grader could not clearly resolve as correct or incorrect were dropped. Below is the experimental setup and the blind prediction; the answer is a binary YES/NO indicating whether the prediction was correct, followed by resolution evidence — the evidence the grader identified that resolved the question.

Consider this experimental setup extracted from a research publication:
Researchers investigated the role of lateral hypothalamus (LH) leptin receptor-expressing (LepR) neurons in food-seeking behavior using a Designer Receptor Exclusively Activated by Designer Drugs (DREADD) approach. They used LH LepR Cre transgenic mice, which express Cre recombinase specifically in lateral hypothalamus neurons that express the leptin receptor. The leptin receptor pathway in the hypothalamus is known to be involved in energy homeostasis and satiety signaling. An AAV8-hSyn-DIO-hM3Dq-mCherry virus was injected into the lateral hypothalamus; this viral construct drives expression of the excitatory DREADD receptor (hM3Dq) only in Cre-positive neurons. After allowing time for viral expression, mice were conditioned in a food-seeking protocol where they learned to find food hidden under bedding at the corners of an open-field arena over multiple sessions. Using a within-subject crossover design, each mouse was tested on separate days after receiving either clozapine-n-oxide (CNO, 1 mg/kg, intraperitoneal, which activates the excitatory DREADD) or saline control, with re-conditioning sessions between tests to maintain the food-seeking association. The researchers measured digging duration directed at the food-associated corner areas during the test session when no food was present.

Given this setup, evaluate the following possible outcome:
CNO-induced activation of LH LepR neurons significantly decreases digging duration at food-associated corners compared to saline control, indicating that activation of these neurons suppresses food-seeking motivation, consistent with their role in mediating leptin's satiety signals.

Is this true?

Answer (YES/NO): NO